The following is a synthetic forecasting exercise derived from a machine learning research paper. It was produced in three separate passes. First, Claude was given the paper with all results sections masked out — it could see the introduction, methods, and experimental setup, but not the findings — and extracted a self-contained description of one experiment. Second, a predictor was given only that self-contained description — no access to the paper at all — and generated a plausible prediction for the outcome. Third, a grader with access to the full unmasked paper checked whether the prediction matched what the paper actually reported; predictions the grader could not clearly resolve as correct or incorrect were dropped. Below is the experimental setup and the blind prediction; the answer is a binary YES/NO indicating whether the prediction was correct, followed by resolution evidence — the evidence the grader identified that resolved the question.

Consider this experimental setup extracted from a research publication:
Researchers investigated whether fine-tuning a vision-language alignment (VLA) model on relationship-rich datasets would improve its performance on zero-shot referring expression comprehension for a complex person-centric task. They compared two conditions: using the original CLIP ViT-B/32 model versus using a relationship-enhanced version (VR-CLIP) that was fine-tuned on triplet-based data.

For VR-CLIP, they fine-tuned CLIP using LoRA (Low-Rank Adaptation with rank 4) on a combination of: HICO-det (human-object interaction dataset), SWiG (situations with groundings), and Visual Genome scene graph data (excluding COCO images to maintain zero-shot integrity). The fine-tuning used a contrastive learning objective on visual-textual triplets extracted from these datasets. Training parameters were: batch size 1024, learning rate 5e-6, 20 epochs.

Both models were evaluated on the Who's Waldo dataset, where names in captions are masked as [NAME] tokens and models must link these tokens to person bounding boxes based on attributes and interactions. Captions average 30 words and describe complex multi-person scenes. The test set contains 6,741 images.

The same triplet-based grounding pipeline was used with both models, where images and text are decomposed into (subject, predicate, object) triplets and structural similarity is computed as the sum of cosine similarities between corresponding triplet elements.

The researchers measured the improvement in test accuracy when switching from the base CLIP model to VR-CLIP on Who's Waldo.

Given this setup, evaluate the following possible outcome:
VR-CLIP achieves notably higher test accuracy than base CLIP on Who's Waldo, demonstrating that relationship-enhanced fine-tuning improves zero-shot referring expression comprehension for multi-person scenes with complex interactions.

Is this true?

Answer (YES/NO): NO